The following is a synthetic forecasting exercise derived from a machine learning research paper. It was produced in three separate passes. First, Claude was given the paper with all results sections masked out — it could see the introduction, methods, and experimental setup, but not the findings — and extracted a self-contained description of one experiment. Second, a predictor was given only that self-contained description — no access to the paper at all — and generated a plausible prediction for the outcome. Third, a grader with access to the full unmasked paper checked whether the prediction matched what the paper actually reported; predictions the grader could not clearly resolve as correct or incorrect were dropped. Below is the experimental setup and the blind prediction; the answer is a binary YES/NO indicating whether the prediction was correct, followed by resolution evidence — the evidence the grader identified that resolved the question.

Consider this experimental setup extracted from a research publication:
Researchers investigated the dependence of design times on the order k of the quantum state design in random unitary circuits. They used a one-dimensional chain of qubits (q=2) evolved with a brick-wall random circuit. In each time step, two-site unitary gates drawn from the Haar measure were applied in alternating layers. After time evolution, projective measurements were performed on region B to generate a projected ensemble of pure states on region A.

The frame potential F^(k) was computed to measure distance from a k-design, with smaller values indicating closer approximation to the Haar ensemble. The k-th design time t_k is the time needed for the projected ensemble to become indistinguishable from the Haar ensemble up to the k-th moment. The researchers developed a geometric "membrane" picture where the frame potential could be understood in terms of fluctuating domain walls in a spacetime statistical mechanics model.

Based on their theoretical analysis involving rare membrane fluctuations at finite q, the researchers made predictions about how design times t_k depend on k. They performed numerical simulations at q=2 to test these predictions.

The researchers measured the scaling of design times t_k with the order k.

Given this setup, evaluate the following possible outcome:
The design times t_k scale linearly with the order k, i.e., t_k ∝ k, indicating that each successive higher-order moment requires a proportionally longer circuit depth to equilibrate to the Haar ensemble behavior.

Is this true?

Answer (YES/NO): NO